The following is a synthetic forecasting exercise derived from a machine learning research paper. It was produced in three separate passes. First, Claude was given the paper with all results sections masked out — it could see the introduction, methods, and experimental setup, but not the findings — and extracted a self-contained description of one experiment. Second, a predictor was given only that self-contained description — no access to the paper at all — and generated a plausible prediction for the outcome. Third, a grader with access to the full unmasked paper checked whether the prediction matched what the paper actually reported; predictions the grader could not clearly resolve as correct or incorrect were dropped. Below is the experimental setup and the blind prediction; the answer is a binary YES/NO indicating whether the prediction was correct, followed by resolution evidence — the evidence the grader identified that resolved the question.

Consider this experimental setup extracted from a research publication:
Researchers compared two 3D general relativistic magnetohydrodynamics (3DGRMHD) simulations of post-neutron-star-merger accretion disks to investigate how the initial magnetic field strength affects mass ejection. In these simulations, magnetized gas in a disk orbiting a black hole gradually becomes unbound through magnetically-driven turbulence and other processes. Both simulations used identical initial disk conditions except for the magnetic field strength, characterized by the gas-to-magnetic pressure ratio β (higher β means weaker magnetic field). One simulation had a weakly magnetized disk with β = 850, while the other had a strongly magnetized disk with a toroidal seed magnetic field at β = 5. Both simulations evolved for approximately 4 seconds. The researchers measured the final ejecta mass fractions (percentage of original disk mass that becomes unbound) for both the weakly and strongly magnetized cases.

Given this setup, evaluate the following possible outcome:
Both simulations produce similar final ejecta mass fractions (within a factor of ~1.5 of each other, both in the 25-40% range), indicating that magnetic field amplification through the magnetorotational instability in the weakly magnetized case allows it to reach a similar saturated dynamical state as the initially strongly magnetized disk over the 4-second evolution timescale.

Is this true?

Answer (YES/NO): YES